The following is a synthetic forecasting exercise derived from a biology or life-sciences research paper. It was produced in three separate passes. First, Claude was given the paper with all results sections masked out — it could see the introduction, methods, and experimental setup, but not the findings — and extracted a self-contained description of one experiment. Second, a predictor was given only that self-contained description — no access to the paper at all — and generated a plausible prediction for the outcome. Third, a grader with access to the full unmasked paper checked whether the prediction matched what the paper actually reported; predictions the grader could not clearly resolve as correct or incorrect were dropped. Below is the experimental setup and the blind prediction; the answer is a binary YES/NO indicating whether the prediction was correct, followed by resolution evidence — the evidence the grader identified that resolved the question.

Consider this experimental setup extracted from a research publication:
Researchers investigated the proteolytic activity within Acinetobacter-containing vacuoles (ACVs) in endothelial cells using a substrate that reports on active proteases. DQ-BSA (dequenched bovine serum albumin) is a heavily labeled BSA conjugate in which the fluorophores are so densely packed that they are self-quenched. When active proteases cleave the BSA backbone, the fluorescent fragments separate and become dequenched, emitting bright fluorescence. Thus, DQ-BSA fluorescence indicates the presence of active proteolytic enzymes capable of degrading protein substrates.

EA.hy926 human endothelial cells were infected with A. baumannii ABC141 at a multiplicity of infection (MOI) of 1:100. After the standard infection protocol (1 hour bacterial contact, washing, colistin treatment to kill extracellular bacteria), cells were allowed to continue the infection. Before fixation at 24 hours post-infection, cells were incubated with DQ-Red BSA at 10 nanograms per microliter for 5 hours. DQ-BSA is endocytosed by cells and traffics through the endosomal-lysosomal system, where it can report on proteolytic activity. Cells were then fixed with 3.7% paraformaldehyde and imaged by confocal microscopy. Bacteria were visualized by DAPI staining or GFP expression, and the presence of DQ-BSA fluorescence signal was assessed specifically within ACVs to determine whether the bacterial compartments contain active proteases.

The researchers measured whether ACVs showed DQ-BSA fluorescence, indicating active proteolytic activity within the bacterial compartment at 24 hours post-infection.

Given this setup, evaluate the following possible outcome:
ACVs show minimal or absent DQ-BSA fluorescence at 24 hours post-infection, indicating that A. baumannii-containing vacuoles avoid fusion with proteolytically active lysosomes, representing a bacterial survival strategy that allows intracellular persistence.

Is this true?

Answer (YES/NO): YES